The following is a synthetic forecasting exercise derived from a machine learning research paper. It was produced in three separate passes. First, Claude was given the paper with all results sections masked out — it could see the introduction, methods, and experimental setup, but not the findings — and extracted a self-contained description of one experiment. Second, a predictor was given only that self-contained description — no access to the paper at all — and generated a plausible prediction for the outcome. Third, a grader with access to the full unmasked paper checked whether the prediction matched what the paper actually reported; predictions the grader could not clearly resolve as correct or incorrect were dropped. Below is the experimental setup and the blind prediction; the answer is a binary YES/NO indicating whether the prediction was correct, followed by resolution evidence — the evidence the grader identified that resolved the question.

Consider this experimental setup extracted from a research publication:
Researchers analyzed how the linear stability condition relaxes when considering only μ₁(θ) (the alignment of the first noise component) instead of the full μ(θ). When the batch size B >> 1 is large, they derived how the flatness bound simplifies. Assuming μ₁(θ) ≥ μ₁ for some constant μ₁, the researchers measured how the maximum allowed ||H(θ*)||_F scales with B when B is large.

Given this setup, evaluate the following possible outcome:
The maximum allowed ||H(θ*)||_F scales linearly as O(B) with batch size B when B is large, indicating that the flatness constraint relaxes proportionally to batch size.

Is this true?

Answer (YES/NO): NO